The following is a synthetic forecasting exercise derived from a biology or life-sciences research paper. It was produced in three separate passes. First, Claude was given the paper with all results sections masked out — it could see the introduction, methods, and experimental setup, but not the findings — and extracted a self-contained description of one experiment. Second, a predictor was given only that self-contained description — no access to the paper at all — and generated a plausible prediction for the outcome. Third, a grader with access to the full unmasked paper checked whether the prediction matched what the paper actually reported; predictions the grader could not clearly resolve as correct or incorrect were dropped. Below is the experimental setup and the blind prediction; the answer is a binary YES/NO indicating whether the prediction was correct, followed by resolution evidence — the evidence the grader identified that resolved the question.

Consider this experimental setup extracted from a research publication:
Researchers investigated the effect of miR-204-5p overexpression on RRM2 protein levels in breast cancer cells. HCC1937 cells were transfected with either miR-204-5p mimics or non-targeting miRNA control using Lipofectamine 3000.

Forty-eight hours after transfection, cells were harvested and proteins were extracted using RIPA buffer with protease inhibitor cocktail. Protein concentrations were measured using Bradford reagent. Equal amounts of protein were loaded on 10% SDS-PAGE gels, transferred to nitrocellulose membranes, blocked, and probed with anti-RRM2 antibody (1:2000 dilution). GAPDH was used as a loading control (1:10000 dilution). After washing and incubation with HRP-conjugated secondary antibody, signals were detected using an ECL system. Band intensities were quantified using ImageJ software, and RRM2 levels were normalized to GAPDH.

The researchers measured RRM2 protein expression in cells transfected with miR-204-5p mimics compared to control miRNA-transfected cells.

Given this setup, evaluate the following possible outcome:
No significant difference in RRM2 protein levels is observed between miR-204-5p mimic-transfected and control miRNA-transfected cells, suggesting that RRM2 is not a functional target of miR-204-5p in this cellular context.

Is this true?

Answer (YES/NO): NO